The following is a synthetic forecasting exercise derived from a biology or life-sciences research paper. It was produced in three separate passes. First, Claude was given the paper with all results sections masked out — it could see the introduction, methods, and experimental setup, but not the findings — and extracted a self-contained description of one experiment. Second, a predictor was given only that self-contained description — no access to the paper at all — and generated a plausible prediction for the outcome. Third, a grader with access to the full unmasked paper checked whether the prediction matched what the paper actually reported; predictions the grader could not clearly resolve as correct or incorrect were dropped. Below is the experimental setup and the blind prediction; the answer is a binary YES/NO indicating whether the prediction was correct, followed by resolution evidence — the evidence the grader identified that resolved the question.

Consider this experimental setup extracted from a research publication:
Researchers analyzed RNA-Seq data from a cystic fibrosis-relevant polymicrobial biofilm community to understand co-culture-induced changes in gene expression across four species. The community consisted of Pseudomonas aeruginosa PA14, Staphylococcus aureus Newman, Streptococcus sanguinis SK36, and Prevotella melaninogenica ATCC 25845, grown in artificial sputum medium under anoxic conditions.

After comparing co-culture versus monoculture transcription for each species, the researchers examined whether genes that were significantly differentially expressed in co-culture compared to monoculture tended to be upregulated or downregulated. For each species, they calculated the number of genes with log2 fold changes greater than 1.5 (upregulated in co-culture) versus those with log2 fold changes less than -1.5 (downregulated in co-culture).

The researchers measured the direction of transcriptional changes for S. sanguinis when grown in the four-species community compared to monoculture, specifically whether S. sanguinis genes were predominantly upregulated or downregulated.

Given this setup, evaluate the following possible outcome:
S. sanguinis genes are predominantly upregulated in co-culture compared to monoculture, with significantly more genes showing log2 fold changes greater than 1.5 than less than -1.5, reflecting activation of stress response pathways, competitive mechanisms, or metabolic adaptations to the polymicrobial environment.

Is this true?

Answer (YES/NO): NO